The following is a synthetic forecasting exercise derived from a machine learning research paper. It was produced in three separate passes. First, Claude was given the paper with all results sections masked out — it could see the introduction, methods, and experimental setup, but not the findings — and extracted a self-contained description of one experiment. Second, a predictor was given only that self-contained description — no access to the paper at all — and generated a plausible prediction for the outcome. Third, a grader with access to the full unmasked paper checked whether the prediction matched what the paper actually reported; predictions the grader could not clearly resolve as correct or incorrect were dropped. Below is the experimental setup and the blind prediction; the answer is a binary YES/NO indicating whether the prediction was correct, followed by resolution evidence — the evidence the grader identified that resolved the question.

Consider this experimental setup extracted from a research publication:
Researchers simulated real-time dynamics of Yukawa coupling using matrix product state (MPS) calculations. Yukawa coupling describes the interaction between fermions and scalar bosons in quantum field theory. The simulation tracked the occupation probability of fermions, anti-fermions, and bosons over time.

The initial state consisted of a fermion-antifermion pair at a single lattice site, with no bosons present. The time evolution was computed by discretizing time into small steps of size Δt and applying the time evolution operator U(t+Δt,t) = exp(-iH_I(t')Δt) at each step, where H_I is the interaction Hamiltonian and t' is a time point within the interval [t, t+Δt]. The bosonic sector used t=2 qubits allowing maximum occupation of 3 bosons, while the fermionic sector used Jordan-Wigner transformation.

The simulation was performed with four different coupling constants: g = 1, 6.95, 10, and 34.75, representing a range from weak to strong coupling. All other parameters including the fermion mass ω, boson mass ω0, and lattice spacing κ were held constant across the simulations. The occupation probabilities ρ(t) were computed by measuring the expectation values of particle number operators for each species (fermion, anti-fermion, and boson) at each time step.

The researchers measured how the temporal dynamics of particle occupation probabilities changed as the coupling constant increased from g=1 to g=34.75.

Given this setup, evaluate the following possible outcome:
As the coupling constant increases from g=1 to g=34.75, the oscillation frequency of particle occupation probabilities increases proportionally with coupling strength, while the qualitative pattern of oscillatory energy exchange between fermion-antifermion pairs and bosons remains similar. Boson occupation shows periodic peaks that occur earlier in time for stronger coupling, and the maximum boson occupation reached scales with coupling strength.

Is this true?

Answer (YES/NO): NO